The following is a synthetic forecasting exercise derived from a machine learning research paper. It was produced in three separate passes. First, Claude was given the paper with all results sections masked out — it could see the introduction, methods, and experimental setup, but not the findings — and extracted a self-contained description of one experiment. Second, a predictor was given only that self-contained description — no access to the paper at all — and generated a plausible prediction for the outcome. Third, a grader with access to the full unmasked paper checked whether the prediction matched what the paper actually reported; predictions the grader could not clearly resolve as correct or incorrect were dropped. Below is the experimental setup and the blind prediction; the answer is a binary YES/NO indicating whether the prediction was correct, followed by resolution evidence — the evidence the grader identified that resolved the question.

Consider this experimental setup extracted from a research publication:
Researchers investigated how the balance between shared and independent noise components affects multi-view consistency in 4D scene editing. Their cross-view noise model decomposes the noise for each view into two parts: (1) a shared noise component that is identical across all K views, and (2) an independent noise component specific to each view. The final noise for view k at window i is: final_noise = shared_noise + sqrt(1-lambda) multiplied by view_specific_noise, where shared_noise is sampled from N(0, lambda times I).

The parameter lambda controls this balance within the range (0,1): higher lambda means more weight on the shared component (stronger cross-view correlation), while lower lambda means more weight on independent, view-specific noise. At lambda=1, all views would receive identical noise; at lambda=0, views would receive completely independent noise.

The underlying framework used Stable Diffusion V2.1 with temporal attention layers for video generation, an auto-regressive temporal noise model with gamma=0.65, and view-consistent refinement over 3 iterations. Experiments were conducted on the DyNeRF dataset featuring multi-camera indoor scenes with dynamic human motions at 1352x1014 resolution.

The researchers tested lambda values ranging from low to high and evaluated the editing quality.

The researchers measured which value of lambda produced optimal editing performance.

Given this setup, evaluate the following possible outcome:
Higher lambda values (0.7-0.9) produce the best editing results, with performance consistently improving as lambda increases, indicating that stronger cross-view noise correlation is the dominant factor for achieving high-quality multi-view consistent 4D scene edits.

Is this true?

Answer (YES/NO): NO